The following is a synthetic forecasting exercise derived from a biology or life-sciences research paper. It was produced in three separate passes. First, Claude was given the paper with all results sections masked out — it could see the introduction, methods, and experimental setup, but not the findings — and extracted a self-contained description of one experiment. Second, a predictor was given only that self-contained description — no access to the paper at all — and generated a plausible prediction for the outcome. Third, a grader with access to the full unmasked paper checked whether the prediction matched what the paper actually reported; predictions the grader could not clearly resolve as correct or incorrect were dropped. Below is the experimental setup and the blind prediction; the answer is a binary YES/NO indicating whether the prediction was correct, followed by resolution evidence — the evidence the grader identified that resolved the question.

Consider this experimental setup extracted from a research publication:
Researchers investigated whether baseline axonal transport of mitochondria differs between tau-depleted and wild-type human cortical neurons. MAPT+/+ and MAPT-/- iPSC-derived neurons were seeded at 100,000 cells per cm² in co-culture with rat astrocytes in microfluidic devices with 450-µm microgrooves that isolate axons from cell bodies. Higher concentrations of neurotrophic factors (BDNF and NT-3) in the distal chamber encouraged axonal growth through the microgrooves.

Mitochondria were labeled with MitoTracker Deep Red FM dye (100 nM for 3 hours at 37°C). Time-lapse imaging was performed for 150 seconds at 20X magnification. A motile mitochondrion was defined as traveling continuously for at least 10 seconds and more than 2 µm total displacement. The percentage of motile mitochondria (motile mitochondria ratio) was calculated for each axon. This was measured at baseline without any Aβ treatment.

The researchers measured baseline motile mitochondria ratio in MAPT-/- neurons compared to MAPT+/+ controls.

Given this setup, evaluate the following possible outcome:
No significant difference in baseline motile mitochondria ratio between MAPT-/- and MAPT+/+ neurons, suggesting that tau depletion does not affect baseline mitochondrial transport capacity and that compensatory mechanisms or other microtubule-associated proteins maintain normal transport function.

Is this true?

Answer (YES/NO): YES